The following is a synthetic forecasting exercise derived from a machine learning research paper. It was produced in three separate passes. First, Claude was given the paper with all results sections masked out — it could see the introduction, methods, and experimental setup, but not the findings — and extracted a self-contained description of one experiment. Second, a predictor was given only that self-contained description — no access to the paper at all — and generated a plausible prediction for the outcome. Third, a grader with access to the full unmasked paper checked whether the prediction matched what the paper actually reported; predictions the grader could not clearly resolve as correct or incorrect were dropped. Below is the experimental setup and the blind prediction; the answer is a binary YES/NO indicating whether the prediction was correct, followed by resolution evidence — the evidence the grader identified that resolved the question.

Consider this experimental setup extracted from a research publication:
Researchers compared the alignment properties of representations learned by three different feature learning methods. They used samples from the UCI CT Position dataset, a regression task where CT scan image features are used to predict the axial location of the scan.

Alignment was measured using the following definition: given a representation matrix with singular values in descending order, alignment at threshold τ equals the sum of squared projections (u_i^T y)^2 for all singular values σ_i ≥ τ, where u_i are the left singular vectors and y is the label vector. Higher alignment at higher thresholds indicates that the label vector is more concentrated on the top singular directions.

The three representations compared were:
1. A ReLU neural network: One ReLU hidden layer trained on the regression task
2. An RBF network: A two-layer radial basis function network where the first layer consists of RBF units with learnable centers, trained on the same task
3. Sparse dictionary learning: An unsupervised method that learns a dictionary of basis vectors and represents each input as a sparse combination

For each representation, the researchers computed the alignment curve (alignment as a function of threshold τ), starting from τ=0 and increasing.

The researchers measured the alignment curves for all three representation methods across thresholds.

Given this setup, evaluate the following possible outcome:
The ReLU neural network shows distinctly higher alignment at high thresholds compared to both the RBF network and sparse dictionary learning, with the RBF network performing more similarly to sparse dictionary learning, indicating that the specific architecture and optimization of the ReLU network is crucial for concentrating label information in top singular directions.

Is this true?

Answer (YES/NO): YES